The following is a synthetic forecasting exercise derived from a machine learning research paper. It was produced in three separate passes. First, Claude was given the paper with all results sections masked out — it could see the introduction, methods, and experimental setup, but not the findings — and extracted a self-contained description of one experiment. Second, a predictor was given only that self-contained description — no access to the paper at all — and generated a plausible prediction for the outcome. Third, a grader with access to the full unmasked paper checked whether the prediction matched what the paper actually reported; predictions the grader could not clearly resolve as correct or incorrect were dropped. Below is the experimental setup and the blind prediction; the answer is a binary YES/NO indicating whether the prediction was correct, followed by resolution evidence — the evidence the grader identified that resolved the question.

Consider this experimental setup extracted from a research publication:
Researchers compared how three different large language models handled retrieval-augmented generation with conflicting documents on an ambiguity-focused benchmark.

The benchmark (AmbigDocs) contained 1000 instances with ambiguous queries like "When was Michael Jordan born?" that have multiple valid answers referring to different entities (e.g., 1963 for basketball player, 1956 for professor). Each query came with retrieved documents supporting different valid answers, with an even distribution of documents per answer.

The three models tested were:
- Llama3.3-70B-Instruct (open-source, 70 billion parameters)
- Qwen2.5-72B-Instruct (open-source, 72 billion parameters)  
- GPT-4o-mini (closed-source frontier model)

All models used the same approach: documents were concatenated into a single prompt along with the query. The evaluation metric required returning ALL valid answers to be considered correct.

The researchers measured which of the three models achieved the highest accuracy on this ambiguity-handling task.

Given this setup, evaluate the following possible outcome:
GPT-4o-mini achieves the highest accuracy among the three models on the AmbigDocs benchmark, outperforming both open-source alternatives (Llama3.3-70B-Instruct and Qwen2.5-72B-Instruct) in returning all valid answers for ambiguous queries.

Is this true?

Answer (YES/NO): NO